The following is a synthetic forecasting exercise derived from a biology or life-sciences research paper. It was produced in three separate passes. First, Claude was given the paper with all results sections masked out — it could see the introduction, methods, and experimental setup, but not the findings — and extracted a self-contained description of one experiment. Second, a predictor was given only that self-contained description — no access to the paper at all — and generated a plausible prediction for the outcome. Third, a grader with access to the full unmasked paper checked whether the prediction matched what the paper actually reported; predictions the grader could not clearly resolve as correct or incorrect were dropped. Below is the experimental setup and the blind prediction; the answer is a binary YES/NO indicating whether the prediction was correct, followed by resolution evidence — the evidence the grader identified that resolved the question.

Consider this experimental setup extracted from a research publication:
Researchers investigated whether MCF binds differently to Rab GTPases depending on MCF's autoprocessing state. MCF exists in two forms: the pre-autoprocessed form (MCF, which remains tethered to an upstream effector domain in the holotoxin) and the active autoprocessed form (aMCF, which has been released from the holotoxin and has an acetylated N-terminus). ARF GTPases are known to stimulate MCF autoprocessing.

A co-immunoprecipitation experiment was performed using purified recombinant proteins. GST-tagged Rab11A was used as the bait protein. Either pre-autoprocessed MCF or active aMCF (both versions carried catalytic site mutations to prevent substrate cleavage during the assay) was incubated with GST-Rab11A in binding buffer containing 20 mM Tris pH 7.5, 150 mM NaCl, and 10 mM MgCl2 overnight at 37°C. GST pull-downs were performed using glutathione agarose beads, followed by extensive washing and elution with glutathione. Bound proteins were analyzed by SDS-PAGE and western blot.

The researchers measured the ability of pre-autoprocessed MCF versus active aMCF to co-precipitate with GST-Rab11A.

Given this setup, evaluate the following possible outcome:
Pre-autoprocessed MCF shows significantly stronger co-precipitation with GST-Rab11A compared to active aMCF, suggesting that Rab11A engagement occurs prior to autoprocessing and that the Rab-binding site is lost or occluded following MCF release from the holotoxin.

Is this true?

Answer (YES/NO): NO